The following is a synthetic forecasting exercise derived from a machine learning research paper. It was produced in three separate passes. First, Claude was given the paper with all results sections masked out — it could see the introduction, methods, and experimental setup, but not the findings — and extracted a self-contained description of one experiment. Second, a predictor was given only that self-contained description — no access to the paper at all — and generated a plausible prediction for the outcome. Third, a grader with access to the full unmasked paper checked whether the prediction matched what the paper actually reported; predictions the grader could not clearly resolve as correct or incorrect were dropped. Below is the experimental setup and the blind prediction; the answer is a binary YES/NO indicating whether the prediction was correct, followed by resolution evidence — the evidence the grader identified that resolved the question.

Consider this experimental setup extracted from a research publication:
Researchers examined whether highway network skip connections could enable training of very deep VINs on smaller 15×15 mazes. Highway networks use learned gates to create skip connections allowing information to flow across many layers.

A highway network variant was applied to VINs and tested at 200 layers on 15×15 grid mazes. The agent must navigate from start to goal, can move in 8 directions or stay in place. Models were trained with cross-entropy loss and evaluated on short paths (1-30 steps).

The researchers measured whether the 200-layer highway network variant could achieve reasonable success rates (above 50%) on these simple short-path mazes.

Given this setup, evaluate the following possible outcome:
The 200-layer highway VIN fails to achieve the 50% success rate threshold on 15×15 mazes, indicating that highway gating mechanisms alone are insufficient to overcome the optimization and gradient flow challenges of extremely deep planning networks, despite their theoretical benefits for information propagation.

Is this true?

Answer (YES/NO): NO